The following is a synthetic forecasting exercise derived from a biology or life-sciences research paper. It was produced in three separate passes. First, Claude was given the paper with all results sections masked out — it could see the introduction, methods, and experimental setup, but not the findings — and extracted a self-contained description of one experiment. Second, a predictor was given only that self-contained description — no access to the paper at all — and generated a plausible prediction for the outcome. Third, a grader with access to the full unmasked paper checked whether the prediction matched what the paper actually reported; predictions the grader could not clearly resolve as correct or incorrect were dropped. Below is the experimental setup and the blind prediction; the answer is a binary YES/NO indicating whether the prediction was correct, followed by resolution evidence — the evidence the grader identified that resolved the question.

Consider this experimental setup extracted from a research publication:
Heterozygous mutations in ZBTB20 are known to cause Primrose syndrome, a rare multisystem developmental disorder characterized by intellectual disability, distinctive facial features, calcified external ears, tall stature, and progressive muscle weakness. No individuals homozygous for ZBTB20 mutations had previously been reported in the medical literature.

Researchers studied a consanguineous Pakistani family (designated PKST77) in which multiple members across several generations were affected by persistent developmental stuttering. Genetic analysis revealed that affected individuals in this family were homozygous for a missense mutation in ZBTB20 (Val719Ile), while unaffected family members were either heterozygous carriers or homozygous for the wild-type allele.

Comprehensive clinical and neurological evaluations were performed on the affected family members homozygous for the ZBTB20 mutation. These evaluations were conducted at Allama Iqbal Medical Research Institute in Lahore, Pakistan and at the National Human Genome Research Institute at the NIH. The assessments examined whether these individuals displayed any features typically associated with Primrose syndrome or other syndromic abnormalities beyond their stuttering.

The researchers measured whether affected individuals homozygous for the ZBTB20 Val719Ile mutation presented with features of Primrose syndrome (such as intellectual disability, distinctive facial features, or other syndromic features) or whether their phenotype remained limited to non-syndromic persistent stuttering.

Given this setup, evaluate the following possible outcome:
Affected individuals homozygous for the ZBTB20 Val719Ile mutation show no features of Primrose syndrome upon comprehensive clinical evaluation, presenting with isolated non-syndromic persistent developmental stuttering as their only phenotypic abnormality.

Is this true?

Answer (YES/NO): NO